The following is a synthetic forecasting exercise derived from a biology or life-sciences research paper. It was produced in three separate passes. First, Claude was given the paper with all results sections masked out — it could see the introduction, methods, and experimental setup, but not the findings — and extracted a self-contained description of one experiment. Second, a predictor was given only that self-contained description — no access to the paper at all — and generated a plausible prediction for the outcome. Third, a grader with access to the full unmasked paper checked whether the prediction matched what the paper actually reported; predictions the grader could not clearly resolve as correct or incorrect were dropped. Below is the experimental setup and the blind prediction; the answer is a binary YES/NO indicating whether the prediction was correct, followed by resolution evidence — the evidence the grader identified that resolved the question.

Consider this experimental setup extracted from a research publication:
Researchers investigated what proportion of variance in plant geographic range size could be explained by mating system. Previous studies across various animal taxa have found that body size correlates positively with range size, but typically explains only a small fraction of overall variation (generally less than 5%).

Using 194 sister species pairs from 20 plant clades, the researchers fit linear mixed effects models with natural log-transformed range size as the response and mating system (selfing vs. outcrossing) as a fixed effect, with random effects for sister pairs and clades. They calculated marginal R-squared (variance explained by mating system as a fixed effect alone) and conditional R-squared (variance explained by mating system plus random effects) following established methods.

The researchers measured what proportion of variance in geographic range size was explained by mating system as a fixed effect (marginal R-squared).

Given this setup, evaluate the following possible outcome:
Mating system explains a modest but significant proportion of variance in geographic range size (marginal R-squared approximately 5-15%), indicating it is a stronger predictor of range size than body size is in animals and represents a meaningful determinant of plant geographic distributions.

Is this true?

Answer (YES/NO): NO